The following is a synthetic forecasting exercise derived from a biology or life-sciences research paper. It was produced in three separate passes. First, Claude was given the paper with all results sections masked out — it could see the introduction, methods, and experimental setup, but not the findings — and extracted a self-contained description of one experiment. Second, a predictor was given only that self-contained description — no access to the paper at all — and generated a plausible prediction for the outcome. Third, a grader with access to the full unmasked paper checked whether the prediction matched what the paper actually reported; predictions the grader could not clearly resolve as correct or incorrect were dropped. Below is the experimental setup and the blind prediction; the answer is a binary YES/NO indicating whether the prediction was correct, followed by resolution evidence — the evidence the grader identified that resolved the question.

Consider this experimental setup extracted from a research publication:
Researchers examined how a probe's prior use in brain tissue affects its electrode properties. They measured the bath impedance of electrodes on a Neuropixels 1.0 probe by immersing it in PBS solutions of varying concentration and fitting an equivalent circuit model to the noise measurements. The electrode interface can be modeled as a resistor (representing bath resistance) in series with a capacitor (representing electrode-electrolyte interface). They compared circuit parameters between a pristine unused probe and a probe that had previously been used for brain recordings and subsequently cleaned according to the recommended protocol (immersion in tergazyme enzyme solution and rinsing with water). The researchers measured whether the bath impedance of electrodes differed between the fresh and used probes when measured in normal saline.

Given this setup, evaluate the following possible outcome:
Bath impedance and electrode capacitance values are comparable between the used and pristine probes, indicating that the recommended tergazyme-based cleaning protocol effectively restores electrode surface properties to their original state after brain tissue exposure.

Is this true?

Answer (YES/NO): NO